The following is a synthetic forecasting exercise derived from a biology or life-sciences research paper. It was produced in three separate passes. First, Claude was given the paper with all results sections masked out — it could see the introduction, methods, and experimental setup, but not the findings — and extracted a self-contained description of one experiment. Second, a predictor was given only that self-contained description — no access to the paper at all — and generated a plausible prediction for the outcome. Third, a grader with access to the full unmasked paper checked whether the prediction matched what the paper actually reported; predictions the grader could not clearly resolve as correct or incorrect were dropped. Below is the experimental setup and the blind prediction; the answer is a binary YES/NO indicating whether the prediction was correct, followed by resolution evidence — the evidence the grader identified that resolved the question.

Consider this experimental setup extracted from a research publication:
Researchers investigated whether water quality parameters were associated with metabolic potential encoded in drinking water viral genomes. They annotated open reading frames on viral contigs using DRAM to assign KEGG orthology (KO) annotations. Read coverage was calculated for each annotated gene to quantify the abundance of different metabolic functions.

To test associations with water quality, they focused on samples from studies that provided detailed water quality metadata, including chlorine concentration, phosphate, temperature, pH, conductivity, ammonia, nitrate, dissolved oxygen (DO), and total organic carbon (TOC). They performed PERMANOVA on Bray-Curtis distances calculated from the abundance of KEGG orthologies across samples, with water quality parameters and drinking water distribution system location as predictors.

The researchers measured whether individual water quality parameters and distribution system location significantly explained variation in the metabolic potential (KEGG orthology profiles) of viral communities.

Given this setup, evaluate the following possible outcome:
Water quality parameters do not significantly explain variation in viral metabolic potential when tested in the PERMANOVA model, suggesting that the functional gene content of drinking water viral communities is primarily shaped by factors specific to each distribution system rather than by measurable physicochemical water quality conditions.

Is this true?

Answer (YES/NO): NO